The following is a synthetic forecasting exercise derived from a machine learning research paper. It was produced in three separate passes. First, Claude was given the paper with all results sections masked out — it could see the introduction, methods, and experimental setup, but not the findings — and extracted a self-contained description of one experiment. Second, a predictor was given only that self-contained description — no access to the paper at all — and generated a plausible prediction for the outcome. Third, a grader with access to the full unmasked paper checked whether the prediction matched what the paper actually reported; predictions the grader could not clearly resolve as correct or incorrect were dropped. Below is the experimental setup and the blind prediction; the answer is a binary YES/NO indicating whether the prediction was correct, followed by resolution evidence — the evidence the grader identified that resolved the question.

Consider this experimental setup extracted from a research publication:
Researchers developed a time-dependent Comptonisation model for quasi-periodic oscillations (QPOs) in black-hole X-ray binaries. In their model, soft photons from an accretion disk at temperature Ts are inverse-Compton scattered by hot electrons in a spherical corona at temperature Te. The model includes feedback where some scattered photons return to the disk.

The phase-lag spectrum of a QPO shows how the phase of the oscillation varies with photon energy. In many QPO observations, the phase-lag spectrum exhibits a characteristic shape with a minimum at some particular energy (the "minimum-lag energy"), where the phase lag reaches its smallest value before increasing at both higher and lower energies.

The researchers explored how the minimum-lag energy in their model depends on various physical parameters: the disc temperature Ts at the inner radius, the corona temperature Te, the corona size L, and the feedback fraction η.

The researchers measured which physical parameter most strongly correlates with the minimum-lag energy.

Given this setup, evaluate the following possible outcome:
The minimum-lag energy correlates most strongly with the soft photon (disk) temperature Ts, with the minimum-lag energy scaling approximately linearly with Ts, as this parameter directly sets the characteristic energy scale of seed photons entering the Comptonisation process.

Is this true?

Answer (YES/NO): YES